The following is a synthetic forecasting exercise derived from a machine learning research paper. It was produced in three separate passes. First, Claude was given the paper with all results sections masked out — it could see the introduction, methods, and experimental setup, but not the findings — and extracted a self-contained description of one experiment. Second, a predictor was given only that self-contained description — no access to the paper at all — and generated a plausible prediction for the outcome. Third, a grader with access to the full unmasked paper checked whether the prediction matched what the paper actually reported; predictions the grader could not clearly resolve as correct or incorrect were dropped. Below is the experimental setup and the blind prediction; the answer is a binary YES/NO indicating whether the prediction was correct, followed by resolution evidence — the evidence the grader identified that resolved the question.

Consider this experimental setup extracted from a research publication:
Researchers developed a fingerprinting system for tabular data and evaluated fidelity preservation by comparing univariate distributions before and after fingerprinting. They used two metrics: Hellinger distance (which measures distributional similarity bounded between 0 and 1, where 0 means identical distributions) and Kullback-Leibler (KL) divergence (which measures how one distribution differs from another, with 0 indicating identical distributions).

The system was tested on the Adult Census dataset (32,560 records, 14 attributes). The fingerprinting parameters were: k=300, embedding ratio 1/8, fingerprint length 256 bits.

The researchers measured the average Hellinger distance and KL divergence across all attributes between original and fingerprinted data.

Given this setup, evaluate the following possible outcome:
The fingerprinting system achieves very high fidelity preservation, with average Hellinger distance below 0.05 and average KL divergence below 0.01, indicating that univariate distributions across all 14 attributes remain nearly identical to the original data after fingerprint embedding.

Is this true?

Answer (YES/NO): YES